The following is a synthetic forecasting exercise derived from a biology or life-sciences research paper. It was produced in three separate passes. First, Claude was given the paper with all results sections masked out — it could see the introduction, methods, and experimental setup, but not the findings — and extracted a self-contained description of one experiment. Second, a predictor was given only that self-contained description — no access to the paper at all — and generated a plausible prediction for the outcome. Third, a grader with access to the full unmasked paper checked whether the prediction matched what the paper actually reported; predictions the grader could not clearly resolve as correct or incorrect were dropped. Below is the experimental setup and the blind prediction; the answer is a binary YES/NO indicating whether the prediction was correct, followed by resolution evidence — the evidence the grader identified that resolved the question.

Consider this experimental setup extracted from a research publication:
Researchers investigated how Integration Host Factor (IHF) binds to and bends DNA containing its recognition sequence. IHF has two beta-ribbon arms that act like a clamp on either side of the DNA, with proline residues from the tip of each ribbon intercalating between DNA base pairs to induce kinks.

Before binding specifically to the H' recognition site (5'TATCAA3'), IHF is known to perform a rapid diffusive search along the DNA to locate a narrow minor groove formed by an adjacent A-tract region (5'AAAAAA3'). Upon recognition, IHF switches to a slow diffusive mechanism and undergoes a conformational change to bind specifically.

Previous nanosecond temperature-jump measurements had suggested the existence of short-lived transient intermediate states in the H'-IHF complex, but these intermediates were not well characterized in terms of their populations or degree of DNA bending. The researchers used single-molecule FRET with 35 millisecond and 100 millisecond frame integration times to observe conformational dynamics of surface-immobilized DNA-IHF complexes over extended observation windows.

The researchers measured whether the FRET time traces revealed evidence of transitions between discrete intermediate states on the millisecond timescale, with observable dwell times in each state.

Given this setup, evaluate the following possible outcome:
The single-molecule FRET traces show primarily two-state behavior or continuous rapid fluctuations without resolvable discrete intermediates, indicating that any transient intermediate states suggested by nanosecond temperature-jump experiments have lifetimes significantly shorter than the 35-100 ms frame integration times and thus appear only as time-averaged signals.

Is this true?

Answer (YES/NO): NO